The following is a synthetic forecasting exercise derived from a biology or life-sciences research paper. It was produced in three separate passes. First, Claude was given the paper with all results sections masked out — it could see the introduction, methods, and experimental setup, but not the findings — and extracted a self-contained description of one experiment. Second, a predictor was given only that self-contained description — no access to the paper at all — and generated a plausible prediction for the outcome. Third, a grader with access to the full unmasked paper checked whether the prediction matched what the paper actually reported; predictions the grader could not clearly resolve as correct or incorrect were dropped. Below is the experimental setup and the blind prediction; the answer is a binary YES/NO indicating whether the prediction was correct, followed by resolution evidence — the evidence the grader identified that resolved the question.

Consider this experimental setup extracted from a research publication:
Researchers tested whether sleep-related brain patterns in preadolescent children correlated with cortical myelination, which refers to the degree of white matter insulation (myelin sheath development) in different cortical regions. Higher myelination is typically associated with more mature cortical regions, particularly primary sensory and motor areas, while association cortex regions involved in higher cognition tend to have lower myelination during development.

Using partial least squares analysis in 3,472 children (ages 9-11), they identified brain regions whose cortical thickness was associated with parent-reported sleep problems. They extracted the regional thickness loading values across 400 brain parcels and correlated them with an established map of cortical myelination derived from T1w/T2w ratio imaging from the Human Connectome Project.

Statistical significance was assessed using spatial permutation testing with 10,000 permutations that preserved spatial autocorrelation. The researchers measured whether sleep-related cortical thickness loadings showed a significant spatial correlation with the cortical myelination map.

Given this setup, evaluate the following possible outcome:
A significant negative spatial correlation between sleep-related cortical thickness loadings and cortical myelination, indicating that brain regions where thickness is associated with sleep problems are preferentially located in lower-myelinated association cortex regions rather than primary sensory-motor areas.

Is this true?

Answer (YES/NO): YES